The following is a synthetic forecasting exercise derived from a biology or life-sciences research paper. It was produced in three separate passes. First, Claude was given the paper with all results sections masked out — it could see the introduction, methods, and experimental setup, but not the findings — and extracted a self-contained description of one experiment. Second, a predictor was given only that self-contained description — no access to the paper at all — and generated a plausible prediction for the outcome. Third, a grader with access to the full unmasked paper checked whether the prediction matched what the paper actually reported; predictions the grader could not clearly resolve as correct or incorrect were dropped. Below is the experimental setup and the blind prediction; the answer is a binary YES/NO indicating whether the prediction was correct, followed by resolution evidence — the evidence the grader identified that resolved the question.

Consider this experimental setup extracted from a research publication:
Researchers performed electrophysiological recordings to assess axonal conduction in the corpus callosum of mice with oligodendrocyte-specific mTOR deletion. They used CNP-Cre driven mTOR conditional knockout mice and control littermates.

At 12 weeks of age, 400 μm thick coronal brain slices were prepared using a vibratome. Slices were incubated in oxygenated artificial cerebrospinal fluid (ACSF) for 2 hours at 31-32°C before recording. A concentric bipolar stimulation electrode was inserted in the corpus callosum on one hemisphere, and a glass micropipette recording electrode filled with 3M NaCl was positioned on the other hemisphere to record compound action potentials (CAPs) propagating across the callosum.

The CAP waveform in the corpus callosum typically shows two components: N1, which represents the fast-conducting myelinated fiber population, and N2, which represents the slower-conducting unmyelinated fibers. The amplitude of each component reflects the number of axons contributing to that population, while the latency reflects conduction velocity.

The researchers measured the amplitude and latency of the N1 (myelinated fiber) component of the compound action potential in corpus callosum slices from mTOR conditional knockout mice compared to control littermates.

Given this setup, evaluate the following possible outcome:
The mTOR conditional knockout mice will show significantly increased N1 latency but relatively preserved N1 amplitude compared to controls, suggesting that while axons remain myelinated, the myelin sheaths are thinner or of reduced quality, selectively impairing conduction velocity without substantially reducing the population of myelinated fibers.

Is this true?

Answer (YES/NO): NO